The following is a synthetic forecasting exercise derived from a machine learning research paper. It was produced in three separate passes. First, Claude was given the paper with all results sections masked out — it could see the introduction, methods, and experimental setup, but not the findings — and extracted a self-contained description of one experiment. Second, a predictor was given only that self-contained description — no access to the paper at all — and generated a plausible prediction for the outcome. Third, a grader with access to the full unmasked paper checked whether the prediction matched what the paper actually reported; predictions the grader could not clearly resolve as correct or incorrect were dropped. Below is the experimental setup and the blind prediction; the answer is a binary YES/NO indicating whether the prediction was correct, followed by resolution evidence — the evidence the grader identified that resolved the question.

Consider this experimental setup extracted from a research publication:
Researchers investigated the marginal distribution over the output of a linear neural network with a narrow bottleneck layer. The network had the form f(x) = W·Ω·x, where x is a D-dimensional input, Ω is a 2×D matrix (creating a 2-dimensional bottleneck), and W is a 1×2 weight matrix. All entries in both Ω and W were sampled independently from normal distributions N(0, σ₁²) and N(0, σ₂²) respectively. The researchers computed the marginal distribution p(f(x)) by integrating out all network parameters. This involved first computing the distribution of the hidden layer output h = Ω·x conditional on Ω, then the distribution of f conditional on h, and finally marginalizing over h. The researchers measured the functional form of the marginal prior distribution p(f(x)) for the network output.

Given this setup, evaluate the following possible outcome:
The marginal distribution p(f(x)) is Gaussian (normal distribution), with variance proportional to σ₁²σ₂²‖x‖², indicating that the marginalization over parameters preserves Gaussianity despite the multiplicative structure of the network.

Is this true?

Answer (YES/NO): NO